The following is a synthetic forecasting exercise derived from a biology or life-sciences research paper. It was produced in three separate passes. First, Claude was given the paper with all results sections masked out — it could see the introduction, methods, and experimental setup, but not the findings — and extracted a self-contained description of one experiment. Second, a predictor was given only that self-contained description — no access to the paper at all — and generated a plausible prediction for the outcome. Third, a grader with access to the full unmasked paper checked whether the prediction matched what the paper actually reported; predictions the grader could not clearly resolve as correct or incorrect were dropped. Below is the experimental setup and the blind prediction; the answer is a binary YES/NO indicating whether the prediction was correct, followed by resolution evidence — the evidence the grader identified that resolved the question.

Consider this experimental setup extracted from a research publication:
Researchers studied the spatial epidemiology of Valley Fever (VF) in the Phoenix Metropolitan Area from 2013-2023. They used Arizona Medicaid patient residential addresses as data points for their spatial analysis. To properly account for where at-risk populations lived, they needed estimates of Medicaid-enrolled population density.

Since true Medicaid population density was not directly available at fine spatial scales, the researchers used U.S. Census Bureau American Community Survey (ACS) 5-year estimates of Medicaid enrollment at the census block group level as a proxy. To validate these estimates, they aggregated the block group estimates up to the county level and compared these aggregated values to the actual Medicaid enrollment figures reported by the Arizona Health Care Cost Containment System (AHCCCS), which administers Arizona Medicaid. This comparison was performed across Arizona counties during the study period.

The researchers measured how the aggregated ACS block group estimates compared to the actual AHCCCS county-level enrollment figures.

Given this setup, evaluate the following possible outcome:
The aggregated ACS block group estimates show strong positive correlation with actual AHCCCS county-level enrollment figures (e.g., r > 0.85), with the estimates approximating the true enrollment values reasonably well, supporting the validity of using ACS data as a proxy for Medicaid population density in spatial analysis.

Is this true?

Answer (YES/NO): NO